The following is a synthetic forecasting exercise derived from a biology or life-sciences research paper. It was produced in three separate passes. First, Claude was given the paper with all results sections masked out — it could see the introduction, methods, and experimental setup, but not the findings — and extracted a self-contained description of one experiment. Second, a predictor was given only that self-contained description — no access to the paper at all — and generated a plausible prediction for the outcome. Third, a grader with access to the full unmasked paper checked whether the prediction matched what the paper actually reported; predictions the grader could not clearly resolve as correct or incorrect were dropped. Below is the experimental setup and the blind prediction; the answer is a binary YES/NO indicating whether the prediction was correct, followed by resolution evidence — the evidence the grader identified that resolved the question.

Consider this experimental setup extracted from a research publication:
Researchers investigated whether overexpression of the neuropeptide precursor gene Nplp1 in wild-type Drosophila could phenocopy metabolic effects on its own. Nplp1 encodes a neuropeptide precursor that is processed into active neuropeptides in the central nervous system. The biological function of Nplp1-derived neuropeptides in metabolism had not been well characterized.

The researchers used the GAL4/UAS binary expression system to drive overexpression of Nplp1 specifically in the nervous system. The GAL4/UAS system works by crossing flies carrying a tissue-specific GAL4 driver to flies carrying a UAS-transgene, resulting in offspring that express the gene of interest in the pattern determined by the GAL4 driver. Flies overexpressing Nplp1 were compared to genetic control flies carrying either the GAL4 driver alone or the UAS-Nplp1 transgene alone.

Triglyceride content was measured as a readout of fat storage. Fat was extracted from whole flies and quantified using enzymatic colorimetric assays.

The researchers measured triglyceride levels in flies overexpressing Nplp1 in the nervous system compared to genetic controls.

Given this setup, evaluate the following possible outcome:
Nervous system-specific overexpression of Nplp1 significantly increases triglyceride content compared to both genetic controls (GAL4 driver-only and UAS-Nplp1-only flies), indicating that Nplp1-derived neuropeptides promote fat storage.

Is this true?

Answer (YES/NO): YES